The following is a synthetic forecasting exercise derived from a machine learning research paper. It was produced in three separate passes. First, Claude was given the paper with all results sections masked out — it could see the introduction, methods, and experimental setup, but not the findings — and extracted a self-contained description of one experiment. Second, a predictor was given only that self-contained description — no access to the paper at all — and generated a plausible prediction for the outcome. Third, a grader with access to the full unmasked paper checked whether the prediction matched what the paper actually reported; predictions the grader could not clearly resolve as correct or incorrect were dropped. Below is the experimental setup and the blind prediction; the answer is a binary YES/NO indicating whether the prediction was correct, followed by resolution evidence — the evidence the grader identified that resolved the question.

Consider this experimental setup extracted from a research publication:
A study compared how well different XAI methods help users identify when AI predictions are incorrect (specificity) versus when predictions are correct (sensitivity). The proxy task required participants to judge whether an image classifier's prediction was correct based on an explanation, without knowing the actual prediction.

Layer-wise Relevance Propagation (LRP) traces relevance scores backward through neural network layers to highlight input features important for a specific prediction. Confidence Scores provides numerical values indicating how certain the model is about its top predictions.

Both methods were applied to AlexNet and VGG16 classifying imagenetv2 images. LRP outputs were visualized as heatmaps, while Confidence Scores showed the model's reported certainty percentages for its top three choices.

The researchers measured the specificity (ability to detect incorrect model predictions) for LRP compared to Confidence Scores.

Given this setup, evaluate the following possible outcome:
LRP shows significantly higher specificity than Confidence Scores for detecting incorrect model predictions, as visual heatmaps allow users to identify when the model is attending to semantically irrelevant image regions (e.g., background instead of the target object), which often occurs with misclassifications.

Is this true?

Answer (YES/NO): NO